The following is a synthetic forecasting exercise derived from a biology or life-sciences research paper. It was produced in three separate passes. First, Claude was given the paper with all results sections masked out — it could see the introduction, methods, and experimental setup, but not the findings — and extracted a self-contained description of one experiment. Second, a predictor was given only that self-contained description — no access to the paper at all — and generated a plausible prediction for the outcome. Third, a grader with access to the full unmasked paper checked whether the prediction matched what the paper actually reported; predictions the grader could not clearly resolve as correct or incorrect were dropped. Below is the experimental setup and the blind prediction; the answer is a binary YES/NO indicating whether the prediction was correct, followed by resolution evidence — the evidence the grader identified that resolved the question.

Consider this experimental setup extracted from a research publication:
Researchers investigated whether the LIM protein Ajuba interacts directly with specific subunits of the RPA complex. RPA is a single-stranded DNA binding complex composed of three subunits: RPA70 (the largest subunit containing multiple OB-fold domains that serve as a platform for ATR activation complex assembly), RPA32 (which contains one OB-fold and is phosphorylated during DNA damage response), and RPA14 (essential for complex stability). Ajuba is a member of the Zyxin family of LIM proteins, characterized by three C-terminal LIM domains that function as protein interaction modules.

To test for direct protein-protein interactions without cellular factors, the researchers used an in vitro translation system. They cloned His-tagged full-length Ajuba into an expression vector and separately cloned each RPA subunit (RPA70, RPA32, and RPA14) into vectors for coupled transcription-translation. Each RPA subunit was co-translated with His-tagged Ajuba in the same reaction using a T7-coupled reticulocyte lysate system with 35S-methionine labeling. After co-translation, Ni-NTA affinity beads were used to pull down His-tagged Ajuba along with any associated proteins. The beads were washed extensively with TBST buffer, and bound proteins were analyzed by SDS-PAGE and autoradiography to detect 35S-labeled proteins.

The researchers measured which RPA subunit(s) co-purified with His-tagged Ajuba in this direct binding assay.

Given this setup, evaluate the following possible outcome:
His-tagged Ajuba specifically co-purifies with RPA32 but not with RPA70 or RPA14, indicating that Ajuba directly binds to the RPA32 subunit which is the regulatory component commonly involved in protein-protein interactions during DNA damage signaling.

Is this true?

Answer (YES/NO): NO